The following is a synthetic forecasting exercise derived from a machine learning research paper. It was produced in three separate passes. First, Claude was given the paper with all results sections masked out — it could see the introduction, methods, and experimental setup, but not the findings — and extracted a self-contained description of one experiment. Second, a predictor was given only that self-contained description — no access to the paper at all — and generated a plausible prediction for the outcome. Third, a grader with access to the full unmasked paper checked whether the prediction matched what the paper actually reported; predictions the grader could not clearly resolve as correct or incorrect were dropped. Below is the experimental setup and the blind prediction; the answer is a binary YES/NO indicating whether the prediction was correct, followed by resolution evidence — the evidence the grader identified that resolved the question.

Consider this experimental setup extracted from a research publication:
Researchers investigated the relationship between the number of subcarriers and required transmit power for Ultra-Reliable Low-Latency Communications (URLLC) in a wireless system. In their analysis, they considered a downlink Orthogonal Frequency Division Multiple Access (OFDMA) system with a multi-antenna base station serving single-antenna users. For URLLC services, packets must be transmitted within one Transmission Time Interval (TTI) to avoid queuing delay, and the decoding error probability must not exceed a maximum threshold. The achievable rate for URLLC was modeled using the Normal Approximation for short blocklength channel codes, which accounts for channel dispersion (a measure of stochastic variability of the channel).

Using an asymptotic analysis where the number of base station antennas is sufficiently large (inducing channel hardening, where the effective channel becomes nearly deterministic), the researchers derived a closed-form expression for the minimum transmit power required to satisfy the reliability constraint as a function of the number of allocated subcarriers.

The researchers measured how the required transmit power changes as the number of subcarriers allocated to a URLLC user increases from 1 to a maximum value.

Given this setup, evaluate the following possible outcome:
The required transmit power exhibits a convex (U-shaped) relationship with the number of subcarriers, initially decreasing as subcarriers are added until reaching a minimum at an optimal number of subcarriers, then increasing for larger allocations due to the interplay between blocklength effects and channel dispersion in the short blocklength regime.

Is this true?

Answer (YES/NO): YES